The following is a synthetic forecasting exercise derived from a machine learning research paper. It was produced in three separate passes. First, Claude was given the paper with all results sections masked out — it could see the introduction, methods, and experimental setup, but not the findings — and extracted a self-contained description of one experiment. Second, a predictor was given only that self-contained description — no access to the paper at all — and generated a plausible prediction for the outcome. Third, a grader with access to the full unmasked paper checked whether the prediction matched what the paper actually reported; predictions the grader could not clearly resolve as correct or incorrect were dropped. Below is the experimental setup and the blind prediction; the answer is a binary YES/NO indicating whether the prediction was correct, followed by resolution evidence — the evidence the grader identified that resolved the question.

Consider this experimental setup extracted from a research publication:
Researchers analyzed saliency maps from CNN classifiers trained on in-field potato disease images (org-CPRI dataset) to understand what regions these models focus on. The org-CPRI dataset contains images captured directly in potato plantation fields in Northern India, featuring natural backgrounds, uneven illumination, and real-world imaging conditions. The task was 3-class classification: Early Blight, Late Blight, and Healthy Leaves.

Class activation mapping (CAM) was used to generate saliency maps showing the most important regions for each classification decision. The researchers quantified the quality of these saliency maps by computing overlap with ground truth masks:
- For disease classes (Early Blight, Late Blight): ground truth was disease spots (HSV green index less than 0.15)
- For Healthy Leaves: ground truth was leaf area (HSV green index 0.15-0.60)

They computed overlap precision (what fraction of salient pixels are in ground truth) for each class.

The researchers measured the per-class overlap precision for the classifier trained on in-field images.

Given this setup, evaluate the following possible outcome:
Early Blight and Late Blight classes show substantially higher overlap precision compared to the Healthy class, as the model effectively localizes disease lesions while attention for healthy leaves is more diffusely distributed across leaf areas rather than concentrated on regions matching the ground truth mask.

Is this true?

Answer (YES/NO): NO